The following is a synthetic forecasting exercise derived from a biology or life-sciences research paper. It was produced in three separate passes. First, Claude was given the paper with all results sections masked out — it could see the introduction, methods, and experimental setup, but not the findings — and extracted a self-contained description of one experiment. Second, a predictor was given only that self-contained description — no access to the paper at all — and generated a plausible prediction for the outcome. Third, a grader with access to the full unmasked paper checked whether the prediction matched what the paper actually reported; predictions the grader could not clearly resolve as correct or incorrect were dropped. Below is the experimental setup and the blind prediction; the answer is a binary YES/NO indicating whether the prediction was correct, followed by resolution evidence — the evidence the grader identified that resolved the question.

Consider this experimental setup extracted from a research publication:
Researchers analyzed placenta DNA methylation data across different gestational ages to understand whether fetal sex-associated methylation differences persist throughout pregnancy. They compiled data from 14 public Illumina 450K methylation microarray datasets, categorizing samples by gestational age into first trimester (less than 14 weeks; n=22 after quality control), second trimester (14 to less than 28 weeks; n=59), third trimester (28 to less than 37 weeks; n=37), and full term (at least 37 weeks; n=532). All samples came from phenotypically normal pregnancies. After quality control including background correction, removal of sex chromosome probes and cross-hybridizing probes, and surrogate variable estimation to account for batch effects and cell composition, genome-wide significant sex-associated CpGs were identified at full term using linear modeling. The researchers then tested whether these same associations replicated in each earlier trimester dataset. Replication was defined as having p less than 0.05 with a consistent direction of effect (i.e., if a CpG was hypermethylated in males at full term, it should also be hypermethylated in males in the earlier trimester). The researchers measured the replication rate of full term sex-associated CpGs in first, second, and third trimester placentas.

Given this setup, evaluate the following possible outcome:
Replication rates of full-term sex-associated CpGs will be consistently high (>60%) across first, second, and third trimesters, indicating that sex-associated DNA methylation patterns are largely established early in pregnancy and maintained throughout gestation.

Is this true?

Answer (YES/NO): NO